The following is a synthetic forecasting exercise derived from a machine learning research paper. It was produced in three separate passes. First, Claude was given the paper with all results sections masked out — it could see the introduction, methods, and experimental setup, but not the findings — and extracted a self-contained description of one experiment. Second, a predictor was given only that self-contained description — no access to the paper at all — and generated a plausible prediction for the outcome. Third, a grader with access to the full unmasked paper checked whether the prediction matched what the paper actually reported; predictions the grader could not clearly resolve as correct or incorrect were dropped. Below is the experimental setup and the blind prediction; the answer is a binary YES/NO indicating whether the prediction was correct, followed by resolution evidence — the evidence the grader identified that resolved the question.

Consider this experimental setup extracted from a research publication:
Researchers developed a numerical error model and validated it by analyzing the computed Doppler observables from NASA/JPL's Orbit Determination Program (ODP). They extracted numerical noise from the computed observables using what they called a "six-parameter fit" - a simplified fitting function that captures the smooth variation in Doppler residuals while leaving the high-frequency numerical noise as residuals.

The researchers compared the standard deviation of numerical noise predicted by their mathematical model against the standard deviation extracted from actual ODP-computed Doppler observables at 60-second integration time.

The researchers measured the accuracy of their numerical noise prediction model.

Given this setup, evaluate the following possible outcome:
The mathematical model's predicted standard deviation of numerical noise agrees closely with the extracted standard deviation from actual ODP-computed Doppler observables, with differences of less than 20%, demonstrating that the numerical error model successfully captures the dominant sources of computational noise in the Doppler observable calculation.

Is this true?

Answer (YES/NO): YES